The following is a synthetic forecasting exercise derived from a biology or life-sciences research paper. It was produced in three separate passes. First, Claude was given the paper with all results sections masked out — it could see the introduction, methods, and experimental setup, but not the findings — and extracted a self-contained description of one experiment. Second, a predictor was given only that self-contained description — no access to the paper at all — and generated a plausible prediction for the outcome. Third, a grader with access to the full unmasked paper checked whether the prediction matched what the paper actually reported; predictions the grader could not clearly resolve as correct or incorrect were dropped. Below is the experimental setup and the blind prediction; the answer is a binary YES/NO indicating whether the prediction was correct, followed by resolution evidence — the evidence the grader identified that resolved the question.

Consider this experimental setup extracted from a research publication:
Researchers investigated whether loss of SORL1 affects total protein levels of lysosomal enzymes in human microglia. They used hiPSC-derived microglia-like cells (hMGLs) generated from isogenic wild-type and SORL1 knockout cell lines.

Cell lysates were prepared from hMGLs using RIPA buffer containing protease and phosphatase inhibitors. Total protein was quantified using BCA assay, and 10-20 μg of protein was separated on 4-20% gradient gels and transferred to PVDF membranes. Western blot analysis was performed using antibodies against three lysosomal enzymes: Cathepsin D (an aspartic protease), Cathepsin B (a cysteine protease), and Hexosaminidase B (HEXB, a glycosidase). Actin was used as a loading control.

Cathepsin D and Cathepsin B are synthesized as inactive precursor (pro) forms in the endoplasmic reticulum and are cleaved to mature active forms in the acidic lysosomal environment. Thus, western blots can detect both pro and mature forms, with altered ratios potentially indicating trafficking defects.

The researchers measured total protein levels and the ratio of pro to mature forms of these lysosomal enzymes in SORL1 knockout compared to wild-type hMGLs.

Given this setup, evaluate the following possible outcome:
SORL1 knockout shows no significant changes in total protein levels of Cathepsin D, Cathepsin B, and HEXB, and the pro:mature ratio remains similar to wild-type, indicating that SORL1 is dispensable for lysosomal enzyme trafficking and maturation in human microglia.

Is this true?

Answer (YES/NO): NO